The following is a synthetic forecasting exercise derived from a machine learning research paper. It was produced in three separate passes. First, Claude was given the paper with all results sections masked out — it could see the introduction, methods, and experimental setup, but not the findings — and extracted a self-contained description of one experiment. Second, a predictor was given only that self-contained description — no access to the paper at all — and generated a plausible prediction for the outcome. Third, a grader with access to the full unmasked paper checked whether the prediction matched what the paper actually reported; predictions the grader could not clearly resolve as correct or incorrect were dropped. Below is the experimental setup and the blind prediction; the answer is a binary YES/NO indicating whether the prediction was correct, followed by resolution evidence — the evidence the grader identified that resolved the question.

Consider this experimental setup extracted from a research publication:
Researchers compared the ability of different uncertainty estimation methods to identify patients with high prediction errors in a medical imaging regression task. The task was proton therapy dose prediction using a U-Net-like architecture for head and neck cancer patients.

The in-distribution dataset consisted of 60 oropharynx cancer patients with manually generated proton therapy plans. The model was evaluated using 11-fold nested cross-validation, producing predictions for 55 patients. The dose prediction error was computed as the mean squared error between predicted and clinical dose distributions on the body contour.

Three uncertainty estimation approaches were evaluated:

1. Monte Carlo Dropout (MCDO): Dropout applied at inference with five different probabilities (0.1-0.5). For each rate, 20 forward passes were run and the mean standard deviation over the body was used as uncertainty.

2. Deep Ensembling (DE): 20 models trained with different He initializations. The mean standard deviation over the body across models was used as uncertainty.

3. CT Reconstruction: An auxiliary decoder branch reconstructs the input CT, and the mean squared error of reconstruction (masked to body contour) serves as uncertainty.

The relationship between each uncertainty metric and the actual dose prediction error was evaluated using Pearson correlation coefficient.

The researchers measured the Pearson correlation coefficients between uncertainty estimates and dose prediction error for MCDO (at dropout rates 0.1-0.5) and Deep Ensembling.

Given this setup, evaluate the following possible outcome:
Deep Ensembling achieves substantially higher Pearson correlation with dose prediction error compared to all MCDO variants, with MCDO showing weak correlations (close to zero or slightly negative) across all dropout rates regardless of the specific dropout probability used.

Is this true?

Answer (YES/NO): NO